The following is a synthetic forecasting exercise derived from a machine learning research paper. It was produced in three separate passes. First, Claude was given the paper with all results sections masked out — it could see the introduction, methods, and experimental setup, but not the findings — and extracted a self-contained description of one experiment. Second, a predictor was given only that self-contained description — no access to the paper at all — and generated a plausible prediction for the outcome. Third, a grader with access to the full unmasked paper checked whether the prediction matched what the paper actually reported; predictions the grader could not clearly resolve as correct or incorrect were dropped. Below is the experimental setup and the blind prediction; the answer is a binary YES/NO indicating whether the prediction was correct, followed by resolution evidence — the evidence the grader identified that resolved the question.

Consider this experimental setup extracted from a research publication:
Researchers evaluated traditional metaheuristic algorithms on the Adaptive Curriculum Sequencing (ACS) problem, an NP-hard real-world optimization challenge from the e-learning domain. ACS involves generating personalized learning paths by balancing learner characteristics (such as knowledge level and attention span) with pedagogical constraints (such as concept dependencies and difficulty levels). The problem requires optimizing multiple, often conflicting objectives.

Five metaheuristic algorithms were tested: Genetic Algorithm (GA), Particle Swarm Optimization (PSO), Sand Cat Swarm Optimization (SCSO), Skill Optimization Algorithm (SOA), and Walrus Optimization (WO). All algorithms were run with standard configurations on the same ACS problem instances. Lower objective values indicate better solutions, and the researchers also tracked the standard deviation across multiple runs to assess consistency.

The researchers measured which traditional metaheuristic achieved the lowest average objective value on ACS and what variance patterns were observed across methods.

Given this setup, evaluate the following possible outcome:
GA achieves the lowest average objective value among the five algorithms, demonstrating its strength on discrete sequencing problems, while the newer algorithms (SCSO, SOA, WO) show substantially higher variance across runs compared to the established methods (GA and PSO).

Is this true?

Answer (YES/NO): NO